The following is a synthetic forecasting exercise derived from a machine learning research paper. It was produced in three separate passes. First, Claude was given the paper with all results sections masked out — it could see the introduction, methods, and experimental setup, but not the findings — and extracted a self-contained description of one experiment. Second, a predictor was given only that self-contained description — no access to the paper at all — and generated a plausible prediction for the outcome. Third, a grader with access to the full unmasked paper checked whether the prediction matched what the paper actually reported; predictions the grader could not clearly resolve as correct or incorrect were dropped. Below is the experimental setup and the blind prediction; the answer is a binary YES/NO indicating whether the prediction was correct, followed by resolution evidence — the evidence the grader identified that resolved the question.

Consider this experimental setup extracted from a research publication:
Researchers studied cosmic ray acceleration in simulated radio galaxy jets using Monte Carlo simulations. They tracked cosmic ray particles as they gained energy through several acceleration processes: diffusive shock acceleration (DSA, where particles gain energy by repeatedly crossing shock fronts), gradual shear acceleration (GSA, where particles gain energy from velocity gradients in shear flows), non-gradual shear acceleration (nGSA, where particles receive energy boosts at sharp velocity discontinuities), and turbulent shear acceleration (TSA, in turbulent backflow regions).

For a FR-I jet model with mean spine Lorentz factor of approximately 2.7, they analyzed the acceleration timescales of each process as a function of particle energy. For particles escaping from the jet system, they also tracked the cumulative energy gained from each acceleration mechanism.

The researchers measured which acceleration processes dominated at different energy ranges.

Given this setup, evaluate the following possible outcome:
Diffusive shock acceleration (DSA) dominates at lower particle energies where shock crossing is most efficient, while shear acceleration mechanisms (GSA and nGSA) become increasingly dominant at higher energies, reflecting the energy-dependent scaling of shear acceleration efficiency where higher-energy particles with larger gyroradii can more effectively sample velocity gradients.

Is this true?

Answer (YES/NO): YES